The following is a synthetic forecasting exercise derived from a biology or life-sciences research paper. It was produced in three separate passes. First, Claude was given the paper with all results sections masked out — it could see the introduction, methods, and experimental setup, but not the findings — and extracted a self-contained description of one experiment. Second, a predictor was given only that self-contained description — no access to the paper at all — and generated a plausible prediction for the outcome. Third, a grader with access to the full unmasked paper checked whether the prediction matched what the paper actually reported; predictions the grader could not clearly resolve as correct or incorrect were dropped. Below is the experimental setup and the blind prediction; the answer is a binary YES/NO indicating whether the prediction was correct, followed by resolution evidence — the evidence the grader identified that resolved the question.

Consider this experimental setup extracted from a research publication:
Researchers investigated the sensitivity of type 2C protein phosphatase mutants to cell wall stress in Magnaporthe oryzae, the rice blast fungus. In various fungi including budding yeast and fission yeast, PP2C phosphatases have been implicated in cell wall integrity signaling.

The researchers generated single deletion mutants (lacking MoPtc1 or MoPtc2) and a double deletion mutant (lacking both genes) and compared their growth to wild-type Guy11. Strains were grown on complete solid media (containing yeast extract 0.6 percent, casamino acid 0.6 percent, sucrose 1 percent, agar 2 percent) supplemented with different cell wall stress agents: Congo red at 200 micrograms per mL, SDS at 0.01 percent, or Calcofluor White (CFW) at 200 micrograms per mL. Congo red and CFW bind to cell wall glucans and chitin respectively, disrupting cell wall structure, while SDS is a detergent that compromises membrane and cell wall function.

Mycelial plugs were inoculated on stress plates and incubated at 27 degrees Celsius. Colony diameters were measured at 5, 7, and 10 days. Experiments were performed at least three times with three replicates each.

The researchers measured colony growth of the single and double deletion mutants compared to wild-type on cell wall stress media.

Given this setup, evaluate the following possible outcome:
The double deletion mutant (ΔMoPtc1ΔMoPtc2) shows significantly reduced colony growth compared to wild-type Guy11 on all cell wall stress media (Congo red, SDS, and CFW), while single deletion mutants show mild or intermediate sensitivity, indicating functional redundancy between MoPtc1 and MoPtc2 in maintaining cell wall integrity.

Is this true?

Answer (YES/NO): NO